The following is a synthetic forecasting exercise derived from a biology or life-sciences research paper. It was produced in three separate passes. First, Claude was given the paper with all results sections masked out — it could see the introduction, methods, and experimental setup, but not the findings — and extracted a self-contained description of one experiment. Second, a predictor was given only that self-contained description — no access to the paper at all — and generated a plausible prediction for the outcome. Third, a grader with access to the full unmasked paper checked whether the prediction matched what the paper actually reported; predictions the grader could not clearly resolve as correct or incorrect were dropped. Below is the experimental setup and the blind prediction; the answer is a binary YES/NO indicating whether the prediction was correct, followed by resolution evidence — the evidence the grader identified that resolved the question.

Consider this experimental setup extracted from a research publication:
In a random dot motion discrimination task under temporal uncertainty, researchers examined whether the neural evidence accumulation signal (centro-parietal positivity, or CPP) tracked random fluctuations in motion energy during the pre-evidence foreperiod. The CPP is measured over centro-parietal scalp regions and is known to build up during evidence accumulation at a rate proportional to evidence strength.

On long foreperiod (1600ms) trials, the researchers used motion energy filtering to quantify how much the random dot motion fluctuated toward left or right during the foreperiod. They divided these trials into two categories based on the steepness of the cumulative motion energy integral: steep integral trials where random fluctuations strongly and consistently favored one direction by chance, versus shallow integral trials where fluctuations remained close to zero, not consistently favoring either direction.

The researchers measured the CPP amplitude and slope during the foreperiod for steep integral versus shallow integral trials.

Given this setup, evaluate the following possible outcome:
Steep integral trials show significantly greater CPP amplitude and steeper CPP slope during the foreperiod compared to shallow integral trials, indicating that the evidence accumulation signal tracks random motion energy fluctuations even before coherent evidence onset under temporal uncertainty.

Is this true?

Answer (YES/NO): NO